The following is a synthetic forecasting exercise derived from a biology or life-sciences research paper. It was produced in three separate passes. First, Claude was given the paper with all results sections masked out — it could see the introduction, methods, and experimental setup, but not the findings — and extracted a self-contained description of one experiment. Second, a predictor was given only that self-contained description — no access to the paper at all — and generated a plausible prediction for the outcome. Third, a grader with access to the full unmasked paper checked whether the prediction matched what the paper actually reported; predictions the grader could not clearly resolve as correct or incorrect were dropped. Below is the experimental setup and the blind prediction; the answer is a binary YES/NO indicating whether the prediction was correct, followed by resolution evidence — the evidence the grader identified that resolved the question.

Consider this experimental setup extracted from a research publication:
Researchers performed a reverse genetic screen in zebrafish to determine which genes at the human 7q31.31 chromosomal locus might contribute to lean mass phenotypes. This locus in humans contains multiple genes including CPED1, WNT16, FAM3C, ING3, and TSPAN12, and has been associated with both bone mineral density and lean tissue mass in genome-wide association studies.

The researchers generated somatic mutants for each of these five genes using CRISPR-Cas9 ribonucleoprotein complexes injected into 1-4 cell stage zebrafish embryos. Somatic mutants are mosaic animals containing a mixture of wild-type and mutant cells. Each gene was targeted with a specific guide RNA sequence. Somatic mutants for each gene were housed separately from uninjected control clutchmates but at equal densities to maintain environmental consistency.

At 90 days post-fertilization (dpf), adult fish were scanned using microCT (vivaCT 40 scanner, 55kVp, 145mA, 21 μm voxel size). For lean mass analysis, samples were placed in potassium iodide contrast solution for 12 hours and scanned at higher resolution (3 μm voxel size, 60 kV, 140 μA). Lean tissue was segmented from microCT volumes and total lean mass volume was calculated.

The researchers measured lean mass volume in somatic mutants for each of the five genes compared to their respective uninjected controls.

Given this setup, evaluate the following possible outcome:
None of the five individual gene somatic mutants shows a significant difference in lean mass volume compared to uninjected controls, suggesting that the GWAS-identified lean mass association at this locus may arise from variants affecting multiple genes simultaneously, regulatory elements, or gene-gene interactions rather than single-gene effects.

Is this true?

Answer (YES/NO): NO